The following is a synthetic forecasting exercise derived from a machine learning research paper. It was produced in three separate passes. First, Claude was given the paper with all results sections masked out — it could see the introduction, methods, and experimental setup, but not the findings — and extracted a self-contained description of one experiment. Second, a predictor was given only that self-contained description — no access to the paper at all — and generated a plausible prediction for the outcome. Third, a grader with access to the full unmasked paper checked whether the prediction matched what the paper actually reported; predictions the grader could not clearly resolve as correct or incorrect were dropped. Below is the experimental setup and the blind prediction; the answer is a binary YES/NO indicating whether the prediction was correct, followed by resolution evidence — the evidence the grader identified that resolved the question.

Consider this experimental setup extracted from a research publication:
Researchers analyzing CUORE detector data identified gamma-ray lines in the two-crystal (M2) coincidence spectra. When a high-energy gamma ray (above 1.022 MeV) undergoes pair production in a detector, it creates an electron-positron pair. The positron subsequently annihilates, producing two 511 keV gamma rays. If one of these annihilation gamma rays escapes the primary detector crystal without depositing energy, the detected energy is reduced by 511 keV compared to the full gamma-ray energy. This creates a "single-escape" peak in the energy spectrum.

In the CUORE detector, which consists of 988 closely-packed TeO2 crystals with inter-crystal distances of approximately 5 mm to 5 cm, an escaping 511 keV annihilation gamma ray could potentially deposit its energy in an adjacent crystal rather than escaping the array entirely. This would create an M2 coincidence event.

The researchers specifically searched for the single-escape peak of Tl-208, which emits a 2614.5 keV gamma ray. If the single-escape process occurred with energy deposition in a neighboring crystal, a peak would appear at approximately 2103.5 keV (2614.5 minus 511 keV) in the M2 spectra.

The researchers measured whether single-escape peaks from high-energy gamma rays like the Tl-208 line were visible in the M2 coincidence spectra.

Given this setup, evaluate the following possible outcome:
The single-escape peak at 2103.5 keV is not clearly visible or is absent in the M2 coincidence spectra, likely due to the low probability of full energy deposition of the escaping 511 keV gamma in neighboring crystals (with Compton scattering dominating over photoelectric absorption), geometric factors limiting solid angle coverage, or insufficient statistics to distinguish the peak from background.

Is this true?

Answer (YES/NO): NO